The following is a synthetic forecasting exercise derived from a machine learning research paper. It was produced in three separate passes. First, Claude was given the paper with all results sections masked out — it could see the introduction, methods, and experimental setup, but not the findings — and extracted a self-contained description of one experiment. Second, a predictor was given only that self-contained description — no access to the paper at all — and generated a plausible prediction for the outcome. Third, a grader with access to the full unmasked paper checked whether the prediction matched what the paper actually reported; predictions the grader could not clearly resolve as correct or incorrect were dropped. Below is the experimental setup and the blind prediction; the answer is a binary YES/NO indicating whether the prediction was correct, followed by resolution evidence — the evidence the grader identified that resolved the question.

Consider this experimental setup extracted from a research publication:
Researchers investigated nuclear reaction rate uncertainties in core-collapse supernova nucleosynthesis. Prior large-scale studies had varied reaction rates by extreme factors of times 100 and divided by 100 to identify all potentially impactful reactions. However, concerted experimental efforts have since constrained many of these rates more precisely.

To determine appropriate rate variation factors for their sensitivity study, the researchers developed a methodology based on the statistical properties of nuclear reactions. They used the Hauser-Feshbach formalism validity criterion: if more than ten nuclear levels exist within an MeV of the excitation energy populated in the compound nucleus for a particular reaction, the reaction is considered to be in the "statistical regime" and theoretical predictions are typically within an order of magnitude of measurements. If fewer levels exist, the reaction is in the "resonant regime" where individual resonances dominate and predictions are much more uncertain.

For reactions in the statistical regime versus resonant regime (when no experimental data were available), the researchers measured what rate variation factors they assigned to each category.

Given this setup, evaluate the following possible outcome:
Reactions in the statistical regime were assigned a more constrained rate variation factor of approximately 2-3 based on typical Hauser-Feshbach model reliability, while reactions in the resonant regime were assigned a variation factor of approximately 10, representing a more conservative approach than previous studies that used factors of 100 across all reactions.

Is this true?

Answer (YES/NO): NO